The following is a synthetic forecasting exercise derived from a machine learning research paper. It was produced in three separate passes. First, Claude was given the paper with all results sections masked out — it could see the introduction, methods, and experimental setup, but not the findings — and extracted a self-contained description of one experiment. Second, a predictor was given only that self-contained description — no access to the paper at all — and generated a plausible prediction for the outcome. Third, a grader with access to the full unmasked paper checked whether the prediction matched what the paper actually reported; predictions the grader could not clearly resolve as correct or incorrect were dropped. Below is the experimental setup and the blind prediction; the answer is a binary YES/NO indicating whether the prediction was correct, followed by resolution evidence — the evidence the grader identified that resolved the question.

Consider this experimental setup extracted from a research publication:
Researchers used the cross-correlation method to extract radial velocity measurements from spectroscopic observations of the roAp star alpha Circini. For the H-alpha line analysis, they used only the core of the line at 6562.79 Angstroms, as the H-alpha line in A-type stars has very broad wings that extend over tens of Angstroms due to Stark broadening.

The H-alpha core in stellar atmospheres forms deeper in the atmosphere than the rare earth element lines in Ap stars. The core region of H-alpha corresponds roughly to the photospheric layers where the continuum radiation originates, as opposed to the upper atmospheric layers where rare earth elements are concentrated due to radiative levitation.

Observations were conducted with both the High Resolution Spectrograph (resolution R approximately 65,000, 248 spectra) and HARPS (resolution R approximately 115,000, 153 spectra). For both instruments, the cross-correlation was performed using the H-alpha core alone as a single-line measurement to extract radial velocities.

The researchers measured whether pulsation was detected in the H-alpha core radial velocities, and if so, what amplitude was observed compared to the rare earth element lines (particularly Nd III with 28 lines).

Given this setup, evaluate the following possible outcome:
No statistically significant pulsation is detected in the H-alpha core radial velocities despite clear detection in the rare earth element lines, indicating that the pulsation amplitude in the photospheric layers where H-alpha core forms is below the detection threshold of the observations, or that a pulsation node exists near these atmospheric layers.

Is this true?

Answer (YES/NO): NO